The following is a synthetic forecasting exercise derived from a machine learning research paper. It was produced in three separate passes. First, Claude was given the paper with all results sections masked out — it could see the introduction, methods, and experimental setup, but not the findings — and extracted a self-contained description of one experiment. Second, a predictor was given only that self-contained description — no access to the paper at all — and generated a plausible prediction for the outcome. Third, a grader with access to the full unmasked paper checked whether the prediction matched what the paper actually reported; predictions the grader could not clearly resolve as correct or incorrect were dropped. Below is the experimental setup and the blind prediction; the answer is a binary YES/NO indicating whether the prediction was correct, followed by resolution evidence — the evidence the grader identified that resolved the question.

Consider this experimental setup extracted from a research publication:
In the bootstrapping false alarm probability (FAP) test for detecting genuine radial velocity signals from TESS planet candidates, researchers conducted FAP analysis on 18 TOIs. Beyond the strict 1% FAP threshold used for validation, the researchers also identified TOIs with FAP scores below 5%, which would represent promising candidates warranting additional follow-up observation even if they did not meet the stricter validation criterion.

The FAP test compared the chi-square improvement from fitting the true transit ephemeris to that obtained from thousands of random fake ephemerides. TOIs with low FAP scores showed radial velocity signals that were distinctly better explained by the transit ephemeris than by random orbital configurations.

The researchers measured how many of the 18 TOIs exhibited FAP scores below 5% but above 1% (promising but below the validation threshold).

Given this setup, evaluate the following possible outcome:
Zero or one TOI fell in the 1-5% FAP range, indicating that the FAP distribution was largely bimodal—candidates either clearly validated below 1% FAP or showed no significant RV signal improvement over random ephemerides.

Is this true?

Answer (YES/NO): NO